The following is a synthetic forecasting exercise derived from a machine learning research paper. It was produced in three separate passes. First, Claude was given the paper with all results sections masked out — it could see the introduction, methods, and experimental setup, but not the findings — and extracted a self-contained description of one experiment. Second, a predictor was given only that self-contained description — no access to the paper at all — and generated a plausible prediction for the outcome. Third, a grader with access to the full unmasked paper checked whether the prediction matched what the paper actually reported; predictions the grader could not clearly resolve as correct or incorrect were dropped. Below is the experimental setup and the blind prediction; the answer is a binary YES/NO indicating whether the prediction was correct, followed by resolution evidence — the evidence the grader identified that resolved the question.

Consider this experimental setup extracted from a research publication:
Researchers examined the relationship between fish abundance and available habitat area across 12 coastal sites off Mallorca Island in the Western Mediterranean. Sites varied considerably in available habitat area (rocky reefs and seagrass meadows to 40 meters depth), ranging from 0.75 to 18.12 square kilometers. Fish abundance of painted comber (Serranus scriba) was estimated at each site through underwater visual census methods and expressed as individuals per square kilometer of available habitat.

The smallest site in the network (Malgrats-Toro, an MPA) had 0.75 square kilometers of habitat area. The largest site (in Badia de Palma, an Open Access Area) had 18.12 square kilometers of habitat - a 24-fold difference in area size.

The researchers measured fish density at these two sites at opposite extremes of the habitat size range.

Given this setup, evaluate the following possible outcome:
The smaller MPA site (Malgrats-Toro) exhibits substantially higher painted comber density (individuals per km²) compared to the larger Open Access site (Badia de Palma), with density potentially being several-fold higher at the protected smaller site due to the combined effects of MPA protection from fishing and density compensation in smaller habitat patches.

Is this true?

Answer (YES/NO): NO